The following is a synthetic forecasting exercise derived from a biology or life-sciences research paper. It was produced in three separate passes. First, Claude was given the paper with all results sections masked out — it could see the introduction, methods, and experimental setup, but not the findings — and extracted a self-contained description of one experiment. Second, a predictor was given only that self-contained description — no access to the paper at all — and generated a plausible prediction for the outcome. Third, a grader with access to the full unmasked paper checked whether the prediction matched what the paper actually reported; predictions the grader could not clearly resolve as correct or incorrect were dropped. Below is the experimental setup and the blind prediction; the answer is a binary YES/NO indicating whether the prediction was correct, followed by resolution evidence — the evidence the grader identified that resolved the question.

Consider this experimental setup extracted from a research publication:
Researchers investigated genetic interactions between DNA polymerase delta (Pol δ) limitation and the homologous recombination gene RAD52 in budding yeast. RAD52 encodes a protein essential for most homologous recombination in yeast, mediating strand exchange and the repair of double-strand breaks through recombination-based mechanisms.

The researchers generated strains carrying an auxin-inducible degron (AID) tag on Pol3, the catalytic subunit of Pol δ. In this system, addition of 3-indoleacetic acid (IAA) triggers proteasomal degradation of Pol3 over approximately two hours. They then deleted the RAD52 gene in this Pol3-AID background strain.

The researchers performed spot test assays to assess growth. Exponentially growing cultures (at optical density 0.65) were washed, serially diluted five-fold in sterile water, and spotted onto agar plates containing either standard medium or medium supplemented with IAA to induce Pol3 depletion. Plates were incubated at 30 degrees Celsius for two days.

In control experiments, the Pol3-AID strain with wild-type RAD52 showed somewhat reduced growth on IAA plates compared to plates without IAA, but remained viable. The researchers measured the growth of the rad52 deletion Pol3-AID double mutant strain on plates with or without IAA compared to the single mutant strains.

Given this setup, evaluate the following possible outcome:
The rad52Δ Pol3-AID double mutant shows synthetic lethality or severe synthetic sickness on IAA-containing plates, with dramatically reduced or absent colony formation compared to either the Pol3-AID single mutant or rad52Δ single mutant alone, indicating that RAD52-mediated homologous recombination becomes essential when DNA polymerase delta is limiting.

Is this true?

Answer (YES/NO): YES